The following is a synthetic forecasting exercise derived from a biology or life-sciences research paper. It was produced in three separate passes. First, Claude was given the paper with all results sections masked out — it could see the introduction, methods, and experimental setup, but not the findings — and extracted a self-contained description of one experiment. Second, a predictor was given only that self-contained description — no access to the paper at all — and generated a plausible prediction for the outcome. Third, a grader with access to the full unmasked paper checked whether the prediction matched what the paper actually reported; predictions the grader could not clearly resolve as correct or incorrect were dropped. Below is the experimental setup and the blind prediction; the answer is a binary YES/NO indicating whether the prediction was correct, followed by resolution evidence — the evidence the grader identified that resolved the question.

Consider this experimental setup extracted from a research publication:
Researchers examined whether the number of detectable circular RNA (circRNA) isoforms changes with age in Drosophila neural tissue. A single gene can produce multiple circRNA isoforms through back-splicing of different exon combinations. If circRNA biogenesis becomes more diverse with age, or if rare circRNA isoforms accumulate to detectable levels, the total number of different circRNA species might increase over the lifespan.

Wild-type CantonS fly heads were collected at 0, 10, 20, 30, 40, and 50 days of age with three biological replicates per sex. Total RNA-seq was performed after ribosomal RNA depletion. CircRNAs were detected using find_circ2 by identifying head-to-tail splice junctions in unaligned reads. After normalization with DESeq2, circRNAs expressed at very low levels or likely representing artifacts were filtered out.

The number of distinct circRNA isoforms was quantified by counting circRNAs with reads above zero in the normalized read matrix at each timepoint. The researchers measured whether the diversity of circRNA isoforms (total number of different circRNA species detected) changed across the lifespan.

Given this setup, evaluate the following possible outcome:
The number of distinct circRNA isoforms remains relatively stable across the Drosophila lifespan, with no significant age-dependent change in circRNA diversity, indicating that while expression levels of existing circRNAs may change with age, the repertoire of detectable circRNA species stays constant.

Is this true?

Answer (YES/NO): YES